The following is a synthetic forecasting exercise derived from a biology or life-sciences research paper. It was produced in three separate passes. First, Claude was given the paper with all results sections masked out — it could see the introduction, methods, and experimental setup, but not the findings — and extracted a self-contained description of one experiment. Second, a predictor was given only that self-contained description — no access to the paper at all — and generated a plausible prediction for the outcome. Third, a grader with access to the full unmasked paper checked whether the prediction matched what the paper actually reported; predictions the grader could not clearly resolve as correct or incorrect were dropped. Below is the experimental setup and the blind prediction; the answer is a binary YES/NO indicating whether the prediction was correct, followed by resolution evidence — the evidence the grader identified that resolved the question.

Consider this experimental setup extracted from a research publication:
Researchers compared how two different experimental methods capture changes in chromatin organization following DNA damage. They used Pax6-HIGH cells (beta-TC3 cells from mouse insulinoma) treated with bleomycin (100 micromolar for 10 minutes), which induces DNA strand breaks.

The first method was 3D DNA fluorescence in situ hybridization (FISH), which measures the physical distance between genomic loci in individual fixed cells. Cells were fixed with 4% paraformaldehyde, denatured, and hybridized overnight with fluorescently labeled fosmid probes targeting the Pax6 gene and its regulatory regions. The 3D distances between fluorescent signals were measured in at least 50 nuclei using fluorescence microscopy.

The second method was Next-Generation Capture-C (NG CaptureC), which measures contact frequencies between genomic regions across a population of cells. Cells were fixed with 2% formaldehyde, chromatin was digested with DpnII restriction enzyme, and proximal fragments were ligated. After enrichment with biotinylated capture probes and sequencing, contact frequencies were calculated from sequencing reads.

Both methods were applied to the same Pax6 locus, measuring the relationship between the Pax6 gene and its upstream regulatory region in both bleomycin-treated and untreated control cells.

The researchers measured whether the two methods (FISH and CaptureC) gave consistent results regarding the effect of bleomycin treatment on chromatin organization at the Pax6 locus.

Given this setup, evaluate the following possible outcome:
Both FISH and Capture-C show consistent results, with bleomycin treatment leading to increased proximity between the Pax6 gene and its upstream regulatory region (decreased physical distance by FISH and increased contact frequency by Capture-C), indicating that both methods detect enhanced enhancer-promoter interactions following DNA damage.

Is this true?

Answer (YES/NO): NO